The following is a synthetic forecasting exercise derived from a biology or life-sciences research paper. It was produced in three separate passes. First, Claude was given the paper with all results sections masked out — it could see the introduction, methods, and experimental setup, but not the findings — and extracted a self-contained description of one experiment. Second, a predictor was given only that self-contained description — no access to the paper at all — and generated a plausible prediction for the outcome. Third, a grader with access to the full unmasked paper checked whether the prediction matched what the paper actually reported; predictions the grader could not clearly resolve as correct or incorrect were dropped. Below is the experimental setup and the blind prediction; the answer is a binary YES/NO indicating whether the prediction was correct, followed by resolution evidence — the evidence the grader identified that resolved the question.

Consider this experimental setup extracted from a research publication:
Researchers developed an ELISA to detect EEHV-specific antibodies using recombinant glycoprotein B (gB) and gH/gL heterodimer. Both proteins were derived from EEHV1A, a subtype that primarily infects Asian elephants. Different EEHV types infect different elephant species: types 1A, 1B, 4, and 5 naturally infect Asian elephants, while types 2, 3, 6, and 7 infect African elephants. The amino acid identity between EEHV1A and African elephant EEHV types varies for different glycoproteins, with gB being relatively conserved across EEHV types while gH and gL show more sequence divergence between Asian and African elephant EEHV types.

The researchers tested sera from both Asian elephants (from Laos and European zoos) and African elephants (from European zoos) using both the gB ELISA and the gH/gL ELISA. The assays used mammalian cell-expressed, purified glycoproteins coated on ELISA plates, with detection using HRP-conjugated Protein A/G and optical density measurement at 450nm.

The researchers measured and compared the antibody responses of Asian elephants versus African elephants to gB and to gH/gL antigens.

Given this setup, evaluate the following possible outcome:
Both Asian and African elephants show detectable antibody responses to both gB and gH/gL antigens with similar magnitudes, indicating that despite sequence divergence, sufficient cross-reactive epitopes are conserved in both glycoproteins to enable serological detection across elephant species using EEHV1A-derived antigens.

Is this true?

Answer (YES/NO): NO